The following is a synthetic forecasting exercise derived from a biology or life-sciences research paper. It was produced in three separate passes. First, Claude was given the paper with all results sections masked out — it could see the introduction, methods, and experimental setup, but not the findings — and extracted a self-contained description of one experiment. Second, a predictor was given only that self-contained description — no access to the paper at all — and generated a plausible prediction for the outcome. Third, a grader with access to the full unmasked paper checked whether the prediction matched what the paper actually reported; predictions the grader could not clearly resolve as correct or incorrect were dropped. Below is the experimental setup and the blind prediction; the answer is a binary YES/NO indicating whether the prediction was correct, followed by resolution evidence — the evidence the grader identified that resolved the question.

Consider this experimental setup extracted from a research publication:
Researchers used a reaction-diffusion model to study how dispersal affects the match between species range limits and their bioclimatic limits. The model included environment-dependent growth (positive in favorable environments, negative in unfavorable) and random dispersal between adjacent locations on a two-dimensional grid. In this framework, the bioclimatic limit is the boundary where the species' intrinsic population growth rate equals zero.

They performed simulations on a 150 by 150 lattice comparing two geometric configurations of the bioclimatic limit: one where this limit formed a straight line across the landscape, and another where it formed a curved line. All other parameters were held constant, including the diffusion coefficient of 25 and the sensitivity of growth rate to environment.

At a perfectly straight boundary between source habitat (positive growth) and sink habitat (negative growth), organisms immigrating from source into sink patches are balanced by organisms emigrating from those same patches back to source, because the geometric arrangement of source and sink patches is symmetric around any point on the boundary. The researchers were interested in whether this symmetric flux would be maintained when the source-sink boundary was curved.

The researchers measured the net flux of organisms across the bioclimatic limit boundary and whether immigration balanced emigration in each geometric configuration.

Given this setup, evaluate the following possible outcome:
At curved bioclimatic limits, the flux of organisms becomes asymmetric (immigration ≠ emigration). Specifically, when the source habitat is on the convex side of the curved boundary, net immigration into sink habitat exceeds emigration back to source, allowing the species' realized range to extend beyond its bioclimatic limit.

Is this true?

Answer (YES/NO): YES